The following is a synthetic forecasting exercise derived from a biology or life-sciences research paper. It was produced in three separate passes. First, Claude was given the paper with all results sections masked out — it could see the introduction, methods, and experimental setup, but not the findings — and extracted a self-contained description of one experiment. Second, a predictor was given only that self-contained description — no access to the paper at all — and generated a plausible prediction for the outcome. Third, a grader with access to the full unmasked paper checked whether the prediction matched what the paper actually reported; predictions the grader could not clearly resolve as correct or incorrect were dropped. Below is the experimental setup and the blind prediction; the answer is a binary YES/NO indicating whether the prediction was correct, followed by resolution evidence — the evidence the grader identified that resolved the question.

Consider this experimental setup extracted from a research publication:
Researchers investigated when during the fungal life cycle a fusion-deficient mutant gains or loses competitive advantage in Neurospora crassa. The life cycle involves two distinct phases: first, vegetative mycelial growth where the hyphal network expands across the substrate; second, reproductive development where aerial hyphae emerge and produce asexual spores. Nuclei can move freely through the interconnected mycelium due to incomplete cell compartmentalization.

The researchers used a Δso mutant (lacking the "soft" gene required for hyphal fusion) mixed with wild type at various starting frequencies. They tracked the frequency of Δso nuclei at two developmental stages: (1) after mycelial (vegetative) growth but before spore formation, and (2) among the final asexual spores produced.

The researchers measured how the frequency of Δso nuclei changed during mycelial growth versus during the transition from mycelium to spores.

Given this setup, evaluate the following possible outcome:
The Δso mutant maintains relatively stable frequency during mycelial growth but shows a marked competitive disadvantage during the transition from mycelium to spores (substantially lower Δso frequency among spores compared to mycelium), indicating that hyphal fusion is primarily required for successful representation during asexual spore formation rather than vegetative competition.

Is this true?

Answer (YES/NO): NO